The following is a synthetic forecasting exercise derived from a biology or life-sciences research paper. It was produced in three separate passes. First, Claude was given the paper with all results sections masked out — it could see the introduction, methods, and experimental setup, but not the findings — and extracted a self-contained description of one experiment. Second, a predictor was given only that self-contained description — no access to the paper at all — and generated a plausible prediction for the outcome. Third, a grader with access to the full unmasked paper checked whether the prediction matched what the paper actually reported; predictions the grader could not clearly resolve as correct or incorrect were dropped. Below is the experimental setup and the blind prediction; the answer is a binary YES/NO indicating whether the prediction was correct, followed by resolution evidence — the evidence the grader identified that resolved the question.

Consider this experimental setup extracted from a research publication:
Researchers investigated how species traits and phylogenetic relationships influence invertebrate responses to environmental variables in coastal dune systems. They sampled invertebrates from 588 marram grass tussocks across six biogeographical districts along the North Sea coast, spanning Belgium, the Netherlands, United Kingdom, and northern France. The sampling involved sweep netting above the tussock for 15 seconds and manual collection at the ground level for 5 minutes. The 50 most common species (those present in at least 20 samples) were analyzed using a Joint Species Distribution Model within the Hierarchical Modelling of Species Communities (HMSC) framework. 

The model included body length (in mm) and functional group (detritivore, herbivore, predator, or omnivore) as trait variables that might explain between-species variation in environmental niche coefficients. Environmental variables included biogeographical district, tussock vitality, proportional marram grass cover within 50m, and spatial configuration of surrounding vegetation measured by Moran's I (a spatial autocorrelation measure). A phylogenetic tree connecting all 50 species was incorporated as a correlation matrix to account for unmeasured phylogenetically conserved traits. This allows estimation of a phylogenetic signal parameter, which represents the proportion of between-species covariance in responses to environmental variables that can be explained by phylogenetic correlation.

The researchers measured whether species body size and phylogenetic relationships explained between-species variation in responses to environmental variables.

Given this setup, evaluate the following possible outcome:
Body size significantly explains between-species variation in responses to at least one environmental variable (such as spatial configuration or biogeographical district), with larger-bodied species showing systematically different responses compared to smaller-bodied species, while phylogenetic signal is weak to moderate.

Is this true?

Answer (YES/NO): NO